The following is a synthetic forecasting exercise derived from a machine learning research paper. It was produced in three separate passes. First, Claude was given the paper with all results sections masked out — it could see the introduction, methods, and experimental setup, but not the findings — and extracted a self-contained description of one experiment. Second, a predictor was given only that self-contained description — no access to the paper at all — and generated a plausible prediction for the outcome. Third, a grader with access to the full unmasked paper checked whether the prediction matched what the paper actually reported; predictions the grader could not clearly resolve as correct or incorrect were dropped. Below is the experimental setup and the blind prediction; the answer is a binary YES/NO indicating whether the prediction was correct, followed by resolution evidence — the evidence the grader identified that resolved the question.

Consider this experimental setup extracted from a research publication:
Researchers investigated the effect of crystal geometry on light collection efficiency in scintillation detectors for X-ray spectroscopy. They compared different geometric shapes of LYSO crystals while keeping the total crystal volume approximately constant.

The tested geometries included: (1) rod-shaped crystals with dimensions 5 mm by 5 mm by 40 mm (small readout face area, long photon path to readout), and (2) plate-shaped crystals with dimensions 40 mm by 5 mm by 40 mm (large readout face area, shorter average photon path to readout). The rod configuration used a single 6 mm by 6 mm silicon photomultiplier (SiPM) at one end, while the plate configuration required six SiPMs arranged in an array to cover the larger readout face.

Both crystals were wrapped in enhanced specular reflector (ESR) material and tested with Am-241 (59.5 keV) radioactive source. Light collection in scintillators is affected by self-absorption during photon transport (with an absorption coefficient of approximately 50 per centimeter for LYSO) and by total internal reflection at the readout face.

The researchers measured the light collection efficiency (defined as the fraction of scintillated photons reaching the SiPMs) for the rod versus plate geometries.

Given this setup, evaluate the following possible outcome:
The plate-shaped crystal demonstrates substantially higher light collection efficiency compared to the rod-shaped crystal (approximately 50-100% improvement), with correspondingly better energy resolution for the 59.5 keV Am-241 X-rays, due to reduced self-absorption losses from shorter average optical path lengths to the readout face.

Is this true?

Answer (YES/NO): NO